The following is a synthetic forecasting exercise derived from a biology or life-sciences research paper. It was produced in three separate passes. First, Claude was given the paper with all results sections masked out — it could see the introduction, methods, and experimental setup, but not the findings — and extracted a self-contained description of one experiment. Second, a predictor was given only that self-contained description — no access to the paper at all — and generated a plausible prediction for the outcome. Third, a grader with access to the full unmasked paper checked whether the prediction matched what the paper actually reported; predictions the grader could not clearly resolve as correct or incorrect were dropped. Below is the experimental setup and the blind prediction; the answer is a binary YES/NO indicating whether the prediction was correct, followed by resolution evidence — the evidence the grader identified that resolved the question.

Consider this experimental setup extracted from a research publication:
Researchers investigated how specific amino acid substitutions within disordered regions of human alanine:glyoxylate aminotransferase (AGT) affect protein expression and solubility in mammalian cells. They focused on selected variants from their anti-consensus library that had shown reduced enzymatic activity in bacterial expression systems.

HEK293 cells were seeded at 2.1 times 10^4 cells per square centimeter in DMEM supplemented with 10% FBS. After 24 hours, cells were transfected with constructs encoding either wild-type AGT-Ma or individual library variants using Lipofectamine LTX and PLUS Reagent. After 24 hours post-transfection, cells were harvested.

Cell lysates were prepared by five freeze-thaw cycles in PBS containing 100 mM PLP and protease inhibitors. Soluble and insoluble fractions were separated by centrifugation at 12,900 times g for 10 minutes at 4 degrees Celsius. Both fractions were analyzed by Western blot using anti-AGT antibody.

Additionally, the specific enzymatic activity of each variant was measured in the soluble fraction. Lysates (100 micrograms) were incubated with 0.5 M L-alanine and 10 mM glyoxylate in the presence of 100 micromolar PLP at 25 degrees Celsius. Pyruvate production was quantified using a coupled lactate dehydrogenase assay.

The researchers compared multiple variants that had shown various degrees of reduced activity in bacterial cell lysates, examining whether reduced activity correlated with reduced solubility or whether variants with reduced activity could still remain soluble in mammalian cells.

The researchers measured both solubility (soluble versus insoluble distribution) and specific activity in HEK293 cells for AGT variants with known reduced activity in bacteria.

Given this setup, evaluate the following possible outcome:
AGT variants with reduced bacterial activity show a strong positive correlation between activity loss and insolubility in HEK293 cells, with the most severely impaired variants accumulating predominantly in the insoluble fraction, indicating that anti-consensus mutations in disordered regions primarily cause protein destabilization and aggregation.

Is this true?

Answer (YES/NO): NO